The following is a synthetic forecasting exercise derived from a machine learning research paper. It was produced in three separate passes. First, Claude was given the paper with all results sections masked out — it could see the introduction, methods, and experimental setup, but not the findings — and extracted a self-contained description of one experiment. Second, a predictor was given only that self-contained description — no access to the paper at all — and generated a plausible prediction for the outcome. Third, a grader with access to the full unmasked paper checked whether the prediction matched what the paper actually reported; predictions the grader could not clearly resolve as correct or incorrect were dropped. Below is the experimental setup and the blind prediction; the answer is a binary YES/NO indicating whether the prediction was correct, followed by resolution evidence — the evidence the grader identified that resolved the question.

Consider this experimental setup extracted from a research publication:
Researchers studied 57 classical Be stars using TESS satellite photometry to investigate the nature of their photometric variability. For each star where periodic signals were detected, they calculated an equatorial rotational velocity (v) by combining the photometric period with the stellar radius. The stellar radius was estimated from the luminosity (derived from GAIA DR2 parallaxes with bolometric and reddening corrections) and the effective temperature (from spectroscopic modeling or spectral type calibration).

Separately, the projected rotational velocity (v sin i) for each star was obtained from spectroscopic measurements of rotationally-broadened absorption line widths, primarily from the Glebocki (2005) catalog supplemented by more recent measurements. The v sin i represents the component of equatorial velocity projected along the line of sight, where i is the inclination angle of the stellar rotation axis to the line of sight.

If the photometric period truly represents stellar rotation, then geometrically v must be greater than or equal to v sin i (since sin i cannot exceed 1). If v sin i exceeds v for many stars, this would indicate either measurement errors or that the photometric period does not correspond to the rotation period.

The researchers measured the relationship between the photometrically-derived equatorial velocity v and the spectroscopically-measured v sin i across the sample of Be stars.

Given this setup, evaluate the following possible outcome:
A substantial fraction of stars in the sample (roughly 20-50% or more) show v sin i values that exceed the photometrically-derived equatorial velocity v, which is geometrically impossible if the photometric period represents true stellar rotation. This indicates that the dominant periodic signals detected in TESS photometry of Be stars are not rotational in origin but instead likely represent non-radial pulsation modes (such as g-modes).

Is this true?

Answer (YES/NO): NO